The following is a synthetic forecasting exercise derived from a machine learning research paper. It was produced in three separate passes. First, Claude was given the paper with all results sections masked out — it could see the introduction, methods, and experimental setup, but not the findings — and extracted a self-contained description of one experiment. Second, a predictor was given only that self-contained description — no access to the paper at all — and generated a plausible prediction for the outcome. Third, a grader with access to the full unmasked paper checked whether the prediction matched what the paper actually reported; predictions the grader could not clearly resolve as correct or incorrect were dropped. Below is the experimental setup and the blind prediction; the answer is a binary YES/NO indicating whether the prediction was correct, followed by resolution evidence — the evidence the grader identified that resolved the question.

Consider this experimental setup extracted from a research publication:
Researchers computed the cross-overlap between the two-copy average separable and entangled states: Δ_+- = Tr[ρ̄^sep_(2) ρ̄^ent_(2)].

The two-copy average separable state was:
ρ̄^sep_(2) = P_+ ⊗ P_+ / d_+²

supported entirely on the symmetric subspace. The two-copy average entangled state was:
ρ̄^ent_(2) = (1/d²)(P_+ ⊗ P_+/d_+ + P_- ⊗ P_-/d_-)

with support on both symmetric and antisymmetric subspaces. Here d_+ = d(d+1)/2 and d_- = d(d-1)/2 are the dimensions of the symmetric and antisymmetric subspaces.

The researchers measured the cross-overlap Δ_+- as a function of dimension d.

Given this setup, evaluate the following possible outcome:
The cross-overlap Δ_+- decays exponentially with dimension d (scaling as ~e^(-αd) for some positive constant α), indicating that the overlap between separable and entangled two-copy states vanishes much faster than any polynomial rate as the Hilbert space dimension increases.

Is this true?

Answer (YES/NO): NO